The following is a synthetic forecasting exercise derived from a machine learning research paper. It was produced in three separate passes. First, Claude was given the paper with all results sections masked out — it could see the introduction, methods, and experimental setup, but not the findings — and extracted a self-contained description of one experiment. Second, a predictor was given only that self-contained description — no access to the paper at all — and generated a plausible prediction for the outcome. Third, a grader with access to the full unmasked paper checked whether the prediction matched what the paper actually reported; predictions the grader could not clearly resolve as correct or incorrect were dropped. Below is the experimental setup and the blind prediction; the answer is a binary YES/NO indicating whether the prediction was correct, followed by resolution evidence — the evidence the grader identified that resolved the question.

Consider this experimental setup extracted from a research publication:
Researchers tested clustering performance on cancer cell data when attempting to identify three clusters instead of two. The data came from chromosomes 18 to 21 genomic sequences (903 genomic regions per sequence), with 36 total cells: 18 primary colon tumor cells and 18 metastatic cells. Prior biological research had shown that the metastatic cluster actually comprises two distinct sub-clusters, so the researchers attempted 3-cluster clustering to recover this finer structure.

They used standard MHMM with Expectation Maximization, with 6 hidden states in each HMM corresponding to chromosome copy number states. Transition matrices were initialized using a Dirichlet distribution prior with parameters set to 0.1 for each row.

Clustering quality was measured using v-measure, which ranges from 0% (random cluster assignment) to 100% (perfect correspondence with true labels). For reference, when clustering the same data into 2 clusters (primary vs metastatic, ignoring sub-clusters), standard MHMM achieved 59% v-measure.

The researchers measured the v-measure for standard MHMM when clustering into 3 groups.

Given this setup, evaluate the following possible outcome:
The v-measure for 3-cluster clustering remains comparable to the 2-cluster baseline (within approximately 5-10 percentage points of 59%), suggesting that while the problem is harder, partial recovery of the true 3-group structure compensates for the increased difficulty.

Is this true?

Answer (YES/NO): NO